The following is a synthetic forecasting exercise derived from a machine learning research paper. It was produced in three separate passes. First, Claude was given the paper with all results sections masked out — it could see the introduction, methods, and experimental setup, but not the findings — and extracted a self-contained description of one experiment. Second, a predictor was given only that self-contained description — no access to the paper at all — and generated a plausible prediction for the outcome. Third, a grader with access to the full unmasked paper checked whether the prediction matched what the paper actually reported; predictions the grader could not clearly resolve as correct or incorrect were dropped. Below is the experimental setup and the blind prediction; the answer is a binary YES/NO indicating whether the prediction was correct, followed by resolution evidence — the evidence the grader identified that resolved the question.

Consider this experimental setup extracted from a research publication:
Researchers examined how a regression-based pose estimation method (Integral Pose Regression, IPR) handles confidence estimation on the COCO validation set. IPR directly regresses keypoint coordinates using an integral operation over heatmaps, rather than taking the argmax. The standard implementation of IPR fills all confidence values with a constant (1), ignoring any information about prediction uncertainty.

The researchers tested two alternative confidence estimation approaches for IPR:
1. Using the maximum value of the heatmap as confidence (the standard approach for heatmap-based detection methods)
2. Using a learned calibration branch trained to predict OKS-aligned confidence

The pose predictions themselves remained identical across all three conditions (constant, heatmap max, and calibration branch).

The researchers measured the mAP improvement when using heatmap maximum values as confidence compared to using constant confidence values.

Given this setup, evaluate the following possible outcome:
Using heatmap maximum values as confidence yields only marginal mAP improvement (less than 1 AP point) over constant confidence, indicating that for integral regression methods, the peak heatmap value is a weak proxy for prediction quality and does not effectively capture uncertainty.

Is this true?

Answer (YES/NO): NO